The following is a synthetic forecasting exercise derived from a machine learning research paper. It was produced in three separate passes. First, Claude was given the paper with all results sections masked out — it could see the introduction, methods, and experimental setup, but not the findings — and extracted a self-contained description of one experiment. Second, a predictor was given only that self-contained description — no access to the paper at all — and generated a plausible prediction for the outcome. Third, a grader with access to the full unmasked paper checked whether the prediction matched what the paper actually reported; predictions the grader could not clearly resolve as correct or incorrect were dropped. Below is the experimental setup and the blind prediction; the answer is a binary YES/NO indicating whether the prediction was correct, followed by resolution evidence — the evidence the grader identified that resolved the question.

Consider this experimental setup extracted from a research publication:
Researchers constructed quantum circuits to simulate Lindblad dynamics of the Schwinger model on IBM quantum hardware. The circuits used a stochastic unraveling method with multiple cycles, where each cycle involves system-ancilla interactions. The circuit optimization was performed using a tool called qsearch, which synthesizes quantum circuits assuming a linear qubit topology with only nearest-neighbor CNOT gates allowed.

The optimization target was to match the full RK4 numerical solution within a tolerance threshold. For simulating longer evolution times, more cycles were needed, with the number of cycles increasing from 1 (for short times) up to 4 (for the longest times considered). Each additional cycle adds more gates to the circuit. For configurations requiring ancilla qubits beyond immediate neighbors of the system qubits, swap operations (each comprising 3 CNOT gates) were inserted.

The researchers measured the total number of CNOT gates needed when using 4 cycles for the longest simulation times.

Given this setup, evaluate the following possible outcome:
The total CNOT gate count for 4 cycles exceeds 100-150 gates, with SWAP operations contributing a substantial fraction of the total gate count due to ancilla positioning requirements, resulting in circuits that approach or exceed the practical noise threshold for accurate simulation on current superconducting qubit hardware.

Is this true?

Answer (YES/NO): NO